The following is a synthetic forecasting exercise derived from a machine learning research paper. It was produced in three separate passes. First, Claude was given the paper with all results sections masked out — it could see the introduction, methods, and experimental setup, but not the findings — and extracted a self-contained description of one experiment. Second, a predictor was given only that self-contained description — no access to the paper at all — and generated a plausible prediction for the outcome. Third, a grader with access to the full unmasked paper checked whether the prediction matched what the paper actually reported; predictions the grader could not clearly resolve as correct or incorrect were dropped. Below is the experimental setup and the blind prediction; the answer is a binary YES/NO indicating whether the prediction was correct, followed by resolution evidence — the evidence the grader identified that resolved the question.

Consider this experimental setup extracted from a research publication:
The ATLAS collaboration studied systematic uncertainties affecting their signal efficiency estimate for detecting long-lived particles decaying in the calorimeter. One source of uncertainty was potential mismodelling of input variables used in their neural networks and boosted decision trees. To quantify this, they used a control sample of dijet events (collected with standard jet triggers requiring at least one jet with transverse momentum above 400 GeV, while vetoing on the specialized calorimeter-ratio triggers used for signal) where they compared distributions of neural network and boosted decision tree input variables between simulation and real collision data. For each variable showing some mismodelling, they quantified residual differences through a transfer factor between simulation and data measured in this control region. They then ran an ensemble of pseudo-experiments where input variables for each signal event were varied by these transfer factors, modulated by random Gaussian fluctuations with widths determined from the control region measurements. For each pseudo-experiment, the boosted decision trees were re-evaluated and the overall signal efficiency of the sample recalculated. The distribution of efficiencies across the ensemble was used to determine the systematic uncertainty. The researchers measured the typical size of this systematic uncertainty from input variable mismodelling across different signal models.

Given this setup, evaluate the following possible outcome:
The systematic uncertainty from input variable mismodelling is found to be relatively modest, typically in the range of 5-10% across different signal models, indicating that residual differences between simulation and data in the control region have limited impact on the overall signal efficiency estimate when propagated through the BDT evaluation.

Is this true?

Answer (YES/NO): NO